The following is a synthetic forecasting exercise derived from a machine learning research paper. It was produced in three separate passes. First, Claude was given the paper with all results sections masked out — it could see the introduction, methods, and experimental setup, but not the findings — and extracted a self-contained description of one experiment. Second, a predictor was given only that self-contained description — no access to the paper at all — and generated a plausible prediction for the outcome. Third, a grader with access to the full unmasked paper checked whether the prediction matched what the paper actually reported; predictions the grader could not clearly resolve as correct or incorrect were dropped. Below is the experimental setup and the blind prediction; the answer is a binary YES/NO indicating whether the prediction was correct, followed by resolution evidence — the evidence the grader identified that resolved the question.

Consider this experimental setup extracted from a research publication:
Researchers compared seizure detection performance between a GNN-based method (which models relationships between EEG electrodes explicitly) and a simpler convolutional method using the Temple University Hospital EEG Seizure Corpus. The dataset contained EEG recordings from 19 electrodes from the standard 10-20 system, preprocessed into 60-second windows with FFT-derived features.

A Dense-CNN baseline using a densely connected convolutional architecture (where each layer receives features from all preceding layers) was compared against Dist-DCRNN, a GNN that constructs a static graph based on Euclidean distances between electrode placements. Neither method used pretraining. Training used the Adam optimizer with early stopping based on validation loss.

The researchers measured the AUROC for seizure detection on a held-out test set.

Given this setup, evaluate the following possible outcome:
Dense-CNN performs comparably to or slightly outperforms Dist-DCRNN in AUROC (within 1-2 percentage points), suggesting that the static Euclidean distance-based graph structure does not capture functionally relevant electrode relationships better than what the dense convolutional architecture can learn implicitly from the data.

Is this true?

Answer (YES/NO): YES